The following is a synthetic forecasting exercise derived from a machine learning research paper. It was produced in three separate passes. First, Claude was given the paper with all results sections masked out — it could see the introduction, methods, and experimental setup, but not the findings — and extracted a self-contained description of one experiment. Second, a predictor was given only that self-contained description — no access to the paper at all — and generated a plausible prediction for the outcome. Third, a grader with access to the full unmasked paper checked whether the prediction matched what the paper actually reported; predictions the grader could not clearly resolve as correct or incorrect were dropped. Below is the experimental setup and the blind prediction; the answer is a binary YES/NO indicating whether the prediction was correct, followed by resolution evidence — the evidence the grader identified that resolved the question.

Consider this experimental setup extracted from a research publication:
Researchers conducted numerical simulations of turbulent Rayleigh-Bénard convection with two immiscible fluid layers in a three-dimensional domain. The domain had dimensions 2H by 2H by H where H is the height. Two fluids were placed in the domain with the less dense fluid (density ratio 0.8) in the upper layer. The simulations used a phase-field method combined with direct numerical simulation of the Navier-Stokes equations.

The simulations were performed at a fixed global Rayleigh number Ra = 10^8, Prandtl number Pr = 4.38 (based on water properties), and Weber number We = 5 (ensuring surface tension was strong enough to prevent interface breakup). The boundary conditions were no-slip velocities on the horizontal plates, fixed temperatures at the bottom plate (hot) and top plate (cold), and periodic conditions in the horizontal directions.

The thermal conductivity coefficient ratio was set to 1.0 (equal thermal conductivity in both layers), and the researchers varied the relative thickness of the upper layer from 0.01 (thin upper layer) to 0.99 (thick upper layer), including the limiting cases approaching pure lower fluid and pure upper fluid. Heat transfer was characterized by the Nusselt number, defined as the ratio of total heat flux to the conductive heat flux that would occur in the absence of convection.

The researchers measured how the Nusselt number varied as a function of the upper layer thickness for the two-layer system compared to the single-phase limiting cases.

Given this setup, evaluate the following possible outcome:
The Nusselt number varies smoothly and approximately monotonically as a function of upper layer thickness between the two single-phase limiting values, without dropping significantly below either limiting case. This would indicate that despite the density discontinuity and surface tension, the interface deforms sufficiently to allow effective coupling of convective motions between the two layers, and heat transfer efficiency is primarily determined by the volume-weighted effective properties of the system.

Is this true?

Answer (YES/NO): NO